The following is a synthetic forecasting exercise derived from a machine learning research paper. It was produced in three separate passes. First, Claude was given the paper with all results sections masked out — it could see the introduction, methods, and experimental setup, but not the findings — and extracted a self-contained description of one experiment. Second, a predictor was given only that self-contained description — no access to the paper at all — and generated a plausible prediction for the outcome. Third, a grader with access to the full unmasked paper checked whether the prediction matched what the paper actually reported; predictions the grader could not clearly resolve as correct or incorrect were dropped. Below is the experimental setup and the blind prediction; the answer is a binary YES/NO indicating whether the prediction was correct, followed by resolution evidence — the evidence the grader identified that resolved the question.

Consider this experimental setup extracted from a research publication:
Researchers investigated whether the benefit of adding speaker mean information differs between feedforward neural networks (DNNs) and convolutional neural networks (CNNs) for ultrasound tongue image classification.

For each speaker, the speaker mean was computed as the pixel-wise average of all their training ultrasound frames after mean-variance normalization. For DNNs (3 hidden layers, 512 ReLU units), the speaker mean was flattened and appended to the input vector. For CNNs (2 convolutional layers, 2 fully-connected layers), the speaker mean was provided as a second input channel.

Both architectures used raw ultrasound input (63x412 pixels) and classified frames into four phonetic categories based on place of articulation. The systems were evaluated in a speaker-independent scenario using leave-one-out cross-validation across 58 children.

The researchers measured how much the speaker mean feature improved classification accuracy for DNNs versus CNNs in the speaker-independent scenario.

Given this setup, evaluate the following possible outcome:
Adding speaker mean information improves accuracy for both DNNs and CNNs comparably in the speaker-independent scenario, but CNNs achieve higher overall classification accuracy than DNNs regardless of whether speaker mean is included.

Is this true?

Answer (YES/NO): NO